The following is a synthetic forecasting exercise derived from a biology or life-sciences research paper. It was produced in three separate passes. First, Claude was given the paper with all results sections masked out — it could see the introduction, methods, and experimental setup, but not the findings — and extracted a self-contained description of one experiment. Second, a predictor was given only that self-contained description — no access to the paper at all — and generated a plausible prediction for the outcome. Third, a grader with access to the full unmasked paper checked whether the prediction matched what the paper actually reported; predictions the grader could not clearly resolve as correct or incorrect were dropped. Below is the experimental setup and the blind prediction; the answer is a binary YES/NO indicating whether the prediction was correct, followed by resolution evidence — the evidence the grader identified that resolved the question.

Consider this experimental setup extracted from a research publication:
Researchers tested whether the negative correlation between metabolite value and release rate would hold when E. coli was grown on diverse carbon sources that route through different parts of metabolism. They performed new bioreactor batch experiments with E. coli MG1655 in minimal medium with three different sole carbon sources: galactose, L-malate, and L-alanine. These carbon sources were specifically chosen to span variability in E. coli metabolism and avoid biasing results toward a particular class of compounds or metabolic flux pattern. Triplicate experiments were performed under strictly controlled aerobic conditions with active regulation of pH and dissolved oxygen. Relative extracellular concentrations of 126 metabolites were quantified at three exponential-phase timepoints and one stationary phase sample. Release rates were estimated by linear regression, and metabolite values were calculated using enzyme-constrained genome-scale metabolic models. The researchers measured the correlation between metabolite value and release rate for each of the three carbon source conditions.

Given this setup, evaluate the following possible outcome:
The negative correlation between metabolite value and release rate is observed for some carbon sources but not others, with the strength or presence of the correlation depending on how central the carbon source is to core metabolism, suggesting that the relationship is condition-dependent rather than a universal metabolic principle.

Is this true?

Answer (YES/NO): NO